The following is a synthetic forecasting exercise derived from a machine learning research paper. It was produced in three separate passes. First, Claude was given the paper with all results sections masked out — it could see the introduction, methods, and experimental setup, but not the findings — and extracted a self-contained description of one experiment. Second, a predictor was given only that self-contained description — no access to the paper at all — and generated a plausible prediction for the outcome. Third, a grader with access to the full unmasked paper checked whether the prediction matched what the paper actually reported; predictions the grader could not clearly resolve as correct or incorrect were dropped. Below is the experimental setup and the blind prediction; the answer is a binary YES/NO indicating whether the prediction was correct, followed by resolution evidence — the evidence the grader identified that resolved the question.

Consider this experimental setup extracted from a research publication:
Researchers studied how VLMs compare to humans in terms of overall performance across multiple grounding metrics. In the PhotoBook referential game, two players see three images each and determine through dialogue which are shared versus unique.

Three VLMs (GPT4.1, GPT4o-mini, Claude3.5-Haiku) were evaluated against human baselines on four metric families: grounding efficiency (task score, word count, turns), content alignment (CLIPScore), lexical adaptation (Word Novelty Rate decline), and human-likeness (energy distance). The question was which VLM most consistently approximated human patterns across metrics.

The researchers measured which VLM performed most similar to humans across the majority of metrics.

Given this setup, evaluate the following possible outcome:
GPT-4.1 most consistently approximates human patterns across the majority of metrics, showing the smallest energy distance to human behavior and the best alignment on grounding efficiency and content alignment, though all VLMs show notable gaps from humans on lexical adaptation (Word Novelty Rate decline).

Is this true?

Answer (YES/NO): NO